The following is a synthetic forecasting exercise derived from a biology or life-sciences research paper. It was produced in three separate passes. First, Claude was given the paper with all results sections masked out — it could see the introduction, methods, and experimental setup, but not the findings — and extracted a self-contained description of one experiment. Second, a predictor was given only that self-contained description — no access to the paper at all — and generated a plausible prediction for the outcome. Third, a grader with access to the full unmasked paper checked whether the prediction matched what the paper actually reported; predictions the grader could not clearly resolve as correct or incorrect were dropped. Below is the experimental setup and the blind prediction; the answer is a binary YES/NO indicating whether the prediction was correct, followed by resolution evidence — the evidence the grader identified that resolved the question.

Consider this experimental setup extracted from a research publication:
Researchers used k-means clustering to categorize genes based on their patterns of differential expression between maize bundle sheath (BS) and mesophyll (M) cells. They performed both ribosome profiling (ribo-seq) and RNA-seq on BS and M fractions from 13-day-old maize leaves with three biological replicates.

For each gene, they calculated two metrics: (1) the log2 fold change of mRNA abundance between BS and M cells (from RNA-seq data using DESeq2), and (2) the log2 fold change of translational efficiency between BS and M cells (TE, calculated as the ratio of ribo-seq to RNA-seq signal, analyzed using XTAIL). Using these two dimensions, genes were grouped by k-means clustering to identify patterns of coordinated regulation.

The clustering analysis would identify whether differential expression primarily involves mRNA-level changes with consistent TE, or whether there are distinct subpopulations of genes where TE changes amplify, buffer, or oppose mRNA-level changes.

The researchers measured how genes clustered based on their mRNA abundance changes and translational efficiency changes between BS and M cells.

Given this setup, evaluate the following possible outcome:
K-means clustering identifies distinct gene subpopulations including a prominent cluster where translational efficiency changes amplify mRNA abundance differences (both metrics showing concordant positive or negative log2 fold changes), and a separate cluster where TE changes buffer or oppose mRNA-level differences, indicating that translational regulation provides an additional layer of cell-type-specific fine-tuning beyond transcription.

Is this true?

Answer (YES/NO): YES